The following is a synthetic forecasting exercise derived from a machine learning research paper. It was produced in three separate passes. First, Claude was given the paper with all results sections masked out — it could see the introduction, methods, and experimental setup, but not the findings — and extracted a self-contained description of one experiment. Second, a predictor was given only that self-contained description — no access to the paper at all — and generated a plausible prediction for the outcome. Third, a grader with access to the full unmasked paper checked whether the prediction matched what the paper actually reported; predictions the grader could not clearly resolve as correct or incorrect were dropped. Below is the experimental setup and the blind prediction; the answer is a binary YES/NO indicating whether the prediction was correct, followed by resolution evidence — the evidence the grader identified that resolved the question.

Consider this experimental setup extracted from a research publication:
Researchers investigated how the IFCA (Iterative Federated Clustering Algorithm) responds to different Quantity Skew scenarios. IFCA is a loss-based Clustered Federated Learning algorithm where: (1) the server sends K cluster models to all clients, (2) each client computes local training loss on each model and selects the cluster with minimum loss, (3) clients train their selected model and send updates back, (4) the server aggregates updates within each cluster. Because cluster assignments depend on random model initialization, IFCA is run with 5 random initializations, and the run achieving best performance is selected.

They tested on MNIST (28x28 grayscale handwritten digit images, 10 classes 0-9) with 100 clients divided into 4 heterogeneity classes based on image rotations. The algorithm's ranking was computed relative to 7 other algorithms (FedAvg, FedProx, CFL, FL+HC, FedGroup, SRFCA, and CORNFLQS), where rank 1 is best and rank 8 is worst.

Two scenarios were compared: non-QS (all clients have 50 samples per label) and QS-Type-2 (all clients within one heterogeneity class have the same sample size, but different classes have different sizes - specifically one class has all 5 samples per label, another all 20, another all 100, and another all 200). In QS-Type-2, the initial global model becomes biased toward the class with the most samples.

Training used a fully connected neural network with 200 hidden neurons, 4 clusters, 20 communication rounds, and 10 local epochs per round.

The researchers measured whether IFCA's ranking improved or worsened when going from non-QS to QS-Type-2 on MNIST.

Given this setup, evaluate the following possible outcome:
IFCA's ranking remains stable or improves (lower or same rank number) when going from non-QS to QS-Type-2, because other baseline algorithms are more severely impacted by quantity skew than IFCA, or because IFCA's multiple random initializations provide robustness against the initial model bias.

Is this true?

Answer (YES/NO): YES